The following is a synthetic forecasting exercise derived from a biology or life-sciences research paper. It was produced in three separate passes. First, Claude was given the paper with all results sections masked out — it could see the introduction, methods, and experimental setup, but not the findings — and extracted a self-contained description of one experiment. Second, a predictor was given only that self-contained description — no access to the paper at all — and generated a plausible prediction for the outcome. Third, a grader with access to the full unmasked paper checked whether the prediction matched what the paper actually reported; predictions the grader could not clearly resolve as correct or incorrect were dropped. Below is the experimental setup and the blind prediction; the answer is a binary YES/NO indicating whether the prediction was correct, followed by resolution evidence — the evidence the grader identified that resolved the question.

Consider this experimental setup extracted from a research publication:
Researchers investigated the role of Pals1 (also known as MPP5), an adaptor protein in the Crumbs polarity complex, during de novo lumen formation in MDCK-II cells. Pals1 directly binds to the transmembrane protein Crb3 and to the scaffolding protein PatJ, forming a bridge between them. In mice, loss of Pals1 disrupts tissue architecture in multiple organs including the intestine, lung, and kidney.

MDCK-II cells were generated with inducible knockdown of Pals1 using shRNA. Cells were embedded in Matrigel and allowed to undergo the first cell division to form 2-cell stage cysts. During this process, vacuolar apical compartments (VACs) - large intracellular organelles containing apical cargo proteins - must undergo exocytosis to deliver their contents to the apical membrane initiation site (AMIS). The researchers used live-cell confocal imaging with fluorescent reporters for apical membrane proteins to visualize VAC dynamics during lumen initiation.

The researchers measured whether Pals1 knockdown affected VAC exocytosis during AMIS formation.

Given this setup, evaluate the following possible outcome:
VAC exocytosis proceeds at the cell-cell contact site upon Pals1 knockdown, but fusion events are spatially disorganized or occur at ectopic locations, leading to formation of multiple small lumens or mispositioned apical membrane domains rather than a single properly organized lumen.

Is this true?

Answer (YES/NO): NO